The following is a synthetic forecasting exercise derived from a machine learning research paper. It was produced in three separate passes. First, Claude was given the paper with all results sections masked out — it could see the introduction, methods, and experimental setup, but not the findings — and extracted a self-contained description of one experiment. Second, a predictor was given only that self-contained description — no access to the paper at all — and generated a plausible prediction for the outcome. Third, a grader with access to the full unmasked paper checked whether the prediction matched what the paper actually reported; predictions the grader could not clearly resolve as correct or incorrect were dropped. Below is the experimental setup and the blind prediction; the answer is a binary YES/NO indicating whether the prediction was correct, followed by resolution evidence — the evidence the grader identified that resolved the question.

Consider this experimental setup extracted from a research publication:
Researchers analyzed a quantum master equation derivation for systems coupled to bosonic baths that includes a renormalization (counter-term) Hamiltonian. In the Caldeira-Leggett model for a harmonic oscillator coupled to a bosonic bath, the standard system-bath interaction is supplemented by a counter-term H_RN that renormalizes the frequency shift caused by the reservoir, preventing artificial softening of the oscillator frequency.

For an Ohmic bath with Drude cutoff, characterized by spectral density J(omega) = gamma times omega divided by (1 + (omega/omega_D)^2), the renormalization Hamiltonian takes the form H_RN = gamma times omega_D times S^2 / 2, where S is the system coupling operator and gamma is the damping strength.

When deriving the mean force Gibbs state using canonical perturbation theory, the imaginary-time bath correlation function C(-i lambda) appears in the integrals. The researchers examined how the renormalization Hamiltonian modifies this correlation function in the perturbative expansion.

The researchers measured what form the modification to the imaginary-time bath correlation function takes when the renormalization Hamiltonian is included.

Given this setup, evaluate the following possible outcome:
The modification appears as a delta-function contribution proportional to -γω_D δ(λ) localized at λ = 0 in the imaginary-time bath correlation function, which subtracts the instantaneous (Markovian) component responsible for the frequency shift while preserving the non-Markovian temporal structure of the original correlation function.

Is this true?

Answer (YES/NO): YES